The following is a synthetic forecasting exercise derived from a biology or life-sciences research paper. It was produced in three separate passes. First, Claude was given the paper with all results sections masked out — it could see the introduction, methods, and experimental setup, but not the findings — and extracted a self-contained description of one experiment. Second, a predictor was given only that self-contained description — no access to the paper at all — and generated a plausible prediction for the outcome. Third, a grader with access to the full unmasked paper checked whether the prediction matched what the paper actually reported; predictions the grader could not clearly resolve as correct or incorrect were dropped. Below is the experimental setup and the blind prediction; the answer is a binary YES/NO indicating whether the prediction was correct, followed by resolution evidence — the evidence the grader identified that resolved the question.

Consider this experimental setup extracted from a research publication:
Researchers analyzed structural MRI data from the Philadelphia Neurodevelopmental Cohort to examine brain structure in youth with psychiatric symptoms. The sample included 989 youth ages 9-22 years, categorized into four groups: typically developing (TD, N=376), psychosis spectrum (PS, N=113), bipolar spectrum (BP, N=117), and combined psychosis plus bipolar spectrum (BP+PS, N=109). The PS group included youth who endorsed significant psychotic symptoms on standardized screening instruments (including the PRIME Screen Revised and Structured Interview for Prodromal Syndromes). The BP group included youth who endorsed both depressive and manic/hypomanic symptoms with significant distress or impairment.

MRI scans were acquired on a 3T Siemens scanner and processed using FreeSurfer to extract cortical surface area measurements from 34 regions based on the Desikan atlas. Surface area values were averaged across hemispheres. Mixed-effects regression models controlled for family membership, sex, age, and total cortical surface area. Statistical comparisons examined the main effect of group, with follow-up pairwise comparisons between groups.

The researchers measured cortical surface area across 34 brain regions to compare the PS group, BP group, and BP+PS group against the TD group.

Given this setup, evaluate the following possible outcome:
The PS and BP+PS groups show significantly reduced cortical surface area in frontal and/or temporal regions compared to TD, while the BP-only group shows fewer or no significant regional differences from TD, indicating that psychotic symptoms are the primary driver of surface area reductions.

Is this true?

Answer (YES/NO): NO